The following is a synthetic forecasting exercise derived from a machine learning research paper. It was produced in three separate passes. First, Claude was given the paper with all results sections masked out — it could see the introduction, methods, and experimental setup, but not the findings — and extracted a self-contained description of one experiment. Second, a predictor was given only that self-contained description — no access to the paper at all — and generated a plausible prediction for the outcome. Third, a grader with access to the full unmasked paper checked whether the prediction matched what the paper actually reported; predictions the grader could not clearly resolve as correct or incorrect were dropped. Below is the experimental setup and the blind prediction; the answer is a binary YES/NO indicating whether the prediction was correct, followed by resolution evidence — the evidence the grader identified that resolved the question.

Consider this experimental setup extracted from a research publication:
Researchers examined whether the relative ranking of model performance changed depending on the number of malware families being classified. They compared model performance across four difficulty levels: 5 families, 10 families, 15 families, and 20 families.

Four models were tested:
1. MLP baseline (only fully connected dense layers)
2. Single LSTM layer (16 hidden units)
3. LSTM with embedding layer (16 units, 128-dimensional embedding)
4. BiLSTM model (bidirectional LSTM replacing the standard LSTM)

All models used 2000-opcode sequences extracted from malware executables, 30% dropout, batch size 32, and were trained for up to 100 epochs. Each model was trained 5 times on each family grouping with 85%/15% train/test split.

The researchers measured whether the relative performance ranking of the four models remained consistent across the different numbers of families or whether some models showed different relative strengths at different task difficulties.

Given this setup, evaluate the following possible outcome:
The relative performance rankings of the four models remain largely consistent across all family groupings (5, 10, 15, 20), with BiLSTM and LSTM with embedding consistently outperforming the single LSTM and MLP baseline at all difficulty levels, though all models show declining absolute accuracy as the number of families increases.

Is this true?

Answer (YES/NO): NO